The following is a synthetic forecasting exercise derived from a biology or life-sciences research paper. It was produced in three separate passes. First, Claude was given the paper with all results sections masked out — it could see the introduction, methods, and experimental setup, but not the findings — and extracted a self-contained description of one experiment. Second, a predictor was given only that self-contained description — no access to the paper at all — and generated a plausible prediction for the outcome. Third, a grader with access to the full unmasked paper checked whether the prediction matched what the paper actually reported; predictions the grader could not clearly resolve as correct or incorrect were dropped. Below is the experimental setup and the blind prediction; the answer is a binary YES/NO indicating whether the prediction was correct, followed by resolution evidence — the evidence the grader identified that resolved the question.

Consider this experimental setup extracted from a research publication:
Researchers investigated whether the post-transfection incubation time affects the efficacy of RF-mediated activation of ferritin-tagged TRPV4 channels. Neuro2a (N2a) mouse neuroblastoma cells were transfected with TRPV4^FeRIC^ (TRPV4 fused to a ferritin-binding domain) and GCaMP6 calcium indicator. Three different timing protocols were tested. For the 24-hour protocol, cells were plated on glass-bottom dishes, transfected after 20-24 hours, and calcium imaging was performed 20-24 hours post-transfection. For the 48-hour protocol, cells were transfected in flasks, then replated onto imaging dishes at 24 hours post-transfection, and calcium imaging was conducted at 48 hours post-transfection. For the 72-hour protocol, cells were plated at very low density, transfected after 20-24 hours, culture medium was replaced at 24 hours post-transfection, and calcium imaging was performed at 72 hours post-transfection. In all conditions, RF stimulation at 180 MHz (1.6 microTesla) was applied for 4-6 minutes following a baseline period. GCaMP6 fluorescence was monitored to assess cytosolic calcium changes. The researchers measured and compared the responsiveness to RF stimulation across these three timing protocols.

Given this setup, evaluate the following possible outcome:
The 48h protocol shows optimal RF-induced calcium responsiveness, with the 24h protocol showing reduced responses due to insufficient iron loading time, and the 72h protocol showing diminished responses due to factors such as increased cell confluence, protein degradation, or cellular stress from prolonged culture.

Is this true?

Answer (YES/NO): NO